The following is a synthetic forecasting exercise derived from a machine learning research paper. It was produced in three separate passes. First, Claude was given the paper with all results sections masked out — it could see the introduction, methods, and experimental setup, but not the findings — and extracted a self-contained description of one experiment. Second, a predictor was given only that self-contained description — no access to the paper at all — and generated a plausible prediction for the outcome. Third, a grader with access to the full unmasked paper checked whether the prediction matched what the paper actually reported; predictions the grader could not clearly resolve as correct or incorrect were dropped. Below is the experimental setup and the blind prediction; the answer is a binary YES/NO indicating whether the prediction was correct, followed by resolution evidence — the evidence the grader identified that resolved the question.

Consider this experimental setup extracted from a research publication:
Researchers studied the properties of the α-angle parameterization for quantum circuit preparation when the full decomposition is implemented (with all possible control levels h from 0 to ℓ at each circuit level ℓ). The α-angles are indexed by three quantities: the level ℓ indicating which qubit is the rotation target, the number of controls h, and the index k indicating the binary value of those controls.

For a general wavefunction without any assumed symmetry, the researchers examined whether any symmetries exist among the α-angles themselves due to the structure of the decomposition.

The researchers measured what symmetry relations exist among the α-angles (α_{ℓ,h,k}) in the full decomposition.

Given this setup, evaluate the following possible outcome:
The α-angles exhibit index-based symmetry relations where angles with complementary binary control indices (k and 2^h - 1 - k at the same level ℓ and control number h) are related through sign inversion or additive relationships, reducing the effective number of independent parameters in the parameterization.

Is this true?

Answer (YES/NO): NO